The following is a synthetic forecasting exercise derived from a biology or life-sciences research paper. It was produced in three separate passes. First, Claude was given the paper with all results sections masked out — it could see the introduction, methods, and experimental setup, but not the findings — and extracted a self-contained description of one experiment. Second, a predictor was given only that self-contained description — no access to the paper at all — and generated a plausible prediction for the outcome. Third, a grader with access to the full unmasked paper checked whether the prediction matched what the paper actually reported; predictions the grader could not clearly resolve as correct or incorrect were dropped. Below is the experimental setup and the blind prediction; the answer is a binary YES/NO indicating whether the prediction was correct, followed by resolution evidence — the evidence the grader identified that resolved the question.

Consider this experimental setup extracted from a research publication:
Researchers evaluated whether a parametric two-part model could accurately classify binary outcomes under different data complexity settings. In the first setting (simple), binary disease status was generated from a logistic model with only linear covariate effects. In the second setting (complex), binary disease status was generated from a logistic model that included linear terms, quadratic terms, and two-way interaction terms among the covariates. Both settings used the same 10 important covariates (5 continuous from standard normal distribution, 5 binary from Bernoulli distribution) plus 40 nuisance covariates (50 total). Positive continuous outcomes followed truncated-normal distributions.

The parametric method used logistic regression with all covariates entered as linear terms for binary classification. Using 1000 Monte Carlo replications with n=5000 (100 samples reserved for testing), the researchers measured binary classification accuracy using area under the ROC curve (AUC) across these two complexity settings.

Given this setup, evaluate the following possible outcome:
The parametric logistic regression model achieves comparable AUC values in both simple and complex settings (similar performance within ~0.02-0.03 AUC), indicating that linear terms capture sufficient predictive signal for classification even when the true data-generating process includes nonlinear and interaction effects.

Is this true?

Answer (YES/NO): NO